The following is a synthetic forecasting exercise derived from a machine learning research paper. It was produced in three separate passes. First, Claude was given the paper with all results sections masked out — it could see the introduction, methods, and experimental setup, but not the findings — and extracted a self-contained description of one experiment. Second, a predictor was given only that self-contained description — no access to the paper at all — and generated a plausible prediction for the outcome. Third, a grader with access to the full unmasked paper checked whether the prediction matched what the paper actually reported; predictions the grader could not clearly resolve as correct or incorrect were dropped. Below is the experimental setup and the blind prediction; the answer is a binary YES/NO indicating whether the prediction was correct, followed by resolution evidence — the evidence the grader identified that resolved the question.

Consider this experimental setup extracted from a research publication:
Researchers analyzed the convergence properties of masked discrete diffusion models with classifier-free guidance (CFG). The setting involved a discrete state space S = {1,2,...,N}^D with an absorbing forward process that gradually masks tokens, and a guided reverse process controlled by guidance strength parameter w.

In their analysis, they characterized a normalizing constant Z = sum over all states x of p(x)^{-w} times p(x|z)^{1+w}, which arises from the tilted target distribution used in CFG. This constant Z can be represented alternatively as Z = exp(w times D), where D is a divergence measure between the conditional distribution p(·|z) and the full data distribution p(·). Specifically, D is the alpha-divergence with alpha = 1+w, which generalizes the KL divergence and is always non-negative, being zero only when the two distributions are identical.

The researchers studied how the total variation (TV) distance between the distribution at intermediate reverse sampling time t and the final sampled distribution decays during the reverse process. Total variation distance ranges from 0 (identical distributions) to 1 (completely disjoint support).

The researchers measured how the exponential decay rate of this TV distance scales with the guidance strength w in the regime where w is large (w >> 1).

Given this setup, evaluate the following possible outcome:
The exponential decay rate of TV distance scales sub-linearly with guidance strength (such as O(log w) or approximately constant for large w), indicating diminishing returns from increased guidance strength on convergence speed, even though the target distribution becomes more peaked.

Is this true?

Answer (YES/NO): NO